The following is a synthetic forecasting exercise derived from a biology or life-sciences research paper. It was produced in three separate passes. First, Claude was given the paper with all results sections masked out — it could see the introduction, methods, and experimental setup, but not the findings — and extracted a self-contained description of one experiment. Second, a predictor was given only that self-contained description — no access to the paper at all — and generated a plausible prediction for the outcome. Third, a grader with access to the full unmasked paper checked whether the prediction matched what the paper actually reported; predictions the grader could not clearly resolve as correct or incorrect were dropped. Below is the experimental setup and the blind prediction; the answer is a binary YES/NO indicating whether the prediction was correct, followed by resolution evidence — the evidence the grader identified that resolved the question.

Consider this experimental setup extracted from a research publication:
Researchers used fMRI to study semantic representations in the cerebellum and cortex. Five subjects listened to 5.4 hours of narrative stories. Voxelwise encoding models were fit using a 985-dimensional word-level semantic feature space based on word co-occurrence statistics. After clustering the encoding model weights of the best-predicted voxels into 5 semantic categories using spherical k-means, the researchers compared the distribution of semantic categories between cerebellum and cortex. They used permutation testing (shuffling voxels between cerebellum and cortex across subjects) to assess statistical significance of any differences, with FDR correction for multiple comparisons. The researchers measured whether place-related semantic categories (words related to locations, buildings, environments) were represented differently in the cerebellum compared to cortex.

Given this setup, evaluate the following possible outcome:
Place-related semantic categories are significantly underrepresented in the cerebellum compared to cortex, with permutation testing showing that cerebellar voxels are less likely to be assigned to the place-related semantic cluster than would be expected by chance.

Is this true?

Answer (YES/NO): YES